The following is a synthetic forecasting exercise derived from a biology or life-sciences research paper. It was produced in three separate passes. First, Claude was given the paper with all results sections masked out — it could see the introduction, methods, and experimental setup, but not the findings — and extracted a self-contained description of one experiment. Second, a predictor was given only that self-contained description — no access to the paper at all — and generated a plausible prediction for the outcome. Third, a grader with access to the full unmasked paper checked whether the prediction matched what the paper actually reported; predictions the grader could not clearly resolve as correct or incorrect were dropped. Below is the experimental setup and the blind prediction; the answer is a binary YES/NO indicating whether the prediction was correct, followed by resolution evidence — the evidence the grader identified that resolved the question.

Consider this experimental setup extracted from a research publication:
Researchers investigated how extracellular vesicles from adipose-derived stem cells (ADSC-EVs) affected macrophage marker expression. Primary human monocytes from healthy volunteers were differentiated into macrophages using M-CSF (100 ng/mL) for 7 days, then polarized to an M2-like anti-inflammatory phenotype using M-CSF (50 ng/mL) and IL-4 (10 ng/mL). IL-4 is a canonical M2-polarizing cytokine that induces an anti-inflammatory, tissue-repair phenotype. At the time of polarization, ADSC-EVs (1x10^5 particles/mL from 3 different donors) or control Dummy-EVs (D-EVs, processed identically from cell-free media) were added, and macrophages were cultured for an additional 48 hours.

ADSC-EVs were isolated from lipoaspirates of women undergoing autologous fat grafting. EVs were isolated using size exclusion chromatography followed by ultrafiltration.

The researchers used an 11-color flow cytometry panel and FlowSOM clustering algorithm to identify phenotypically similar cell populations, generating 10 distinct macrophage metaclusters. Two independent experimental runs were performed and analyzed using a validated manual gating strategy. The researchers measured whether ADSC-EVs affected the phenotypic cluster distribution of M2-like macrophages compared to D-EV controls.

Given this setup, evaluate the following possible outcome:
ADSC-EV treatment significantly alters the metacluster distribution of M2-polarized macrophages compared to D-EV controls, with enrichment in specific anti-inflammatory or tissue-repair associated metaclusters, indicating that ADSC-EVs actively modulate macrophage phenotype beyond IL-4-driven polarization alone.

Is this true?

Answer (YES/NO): NO